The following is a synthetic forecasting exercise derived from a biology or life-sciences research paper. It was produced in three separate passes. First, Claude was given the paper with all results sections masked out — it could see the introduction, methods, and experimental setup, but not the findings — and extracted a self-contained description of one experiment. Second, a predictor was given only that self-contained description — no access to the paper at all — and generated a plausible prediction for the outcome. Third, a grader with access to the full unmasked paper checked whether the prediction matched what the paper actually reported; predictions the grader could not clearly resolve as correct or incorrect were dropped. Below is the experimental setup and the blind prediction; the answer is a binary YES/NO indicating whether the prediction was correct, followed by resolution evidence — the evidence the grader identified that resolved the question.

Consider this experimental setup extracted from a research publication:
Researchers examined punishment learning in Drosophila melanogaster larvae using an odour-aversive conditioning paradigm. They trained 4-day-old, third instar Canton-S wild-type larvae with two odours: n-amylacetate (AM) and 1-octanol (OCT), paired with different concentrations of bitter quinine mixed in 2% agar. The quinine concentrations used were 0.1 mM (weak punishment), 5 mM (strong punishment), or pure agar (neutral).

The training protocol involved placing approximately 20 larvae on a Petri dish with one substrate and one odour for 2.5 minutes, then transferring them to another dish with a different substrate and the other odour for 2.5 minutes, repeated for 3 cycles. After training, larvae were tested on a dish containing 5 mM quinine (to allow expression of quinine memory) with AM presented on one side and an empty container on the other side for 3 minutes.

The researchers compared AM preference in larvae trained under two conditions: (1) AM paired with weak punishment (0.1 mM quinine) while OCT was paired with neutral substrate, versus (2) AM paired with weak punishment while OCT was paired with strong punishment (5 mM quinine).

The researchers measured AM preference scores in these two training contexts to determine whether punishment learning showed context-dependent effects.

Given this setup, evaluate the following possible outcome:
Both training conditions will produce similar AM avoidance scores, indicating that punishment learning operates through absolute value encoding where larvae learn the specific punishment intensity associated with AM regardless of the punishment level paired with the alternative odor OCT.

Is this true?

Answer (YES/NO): NO